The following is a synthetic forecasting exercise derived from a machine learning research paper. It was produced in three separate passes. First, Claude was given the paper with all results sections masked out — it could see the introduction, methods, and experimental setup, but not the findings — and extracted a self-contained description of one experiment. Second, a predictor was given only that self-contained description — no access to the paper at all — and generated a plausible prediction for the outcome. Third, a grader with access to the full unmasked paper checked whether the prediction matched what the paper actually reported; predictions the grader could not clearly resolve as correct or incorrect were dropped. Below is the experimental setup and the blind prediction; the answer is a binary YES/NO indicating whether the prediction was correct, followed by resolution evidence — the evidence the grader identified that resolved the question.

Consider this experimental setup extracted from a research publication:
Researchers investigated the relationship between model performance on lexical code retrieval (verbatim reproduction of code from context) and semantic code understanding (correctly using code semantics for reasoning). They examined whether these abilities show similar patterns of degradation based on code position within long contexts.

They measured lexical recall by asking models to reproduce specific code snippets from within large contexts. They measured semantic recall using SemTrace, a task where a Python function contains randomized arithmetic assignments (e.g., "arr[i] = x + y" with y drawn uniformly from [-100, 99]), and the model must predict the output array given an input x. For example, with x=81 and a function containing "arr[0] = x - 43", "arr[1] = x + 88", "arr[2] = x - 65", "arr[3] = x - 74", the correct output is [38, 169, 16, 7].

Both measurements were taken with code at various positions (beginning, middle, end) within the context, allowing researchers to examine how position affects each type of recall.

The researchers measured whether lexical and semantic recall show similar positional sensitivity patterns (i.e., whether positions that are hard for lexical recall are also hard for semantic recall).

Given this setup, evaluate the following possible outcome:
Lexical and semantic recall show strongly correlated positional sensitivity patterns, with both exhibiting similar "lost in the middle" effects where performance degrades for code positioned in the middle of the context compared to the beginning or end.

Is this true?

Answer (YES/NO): NO